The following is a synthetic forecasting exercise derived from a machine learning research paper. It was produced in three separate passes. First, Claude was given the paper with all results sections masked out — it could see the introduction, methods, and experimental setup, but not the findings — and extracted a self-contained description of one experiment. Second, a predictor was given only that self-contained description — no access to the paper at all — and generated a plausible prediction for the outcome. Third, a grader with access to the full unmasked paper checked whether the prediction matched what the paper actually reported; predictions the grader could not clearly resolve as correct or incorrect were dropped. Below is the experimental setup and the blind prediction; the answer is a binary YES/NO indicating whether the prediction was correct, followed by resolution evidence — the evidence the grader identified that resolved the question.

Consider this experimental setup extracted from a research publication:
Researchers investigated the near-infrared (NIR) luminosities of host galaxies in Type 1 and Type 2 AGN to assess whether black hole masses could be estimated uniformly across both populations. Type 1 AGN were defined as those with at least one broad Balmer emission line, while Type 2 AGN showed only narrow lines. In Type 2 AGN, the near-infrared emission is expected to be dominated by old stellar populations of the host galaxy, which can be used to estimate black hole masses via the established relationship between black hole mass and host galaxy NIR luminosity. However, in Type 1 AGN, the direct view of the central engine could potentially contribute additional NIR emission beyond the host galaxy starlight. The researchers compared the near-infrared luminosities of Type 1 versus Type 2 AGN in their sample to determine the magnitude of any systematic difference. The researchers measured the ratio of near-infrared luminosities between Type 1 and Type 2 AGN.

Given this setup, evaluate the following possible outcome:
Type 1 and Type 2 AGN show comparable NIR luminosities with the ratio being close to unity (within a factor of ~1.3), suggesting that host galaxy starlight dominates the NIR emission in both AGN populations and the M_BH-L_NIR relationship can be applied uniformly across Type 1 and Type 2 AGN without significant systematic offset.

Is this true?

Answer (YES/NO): NO